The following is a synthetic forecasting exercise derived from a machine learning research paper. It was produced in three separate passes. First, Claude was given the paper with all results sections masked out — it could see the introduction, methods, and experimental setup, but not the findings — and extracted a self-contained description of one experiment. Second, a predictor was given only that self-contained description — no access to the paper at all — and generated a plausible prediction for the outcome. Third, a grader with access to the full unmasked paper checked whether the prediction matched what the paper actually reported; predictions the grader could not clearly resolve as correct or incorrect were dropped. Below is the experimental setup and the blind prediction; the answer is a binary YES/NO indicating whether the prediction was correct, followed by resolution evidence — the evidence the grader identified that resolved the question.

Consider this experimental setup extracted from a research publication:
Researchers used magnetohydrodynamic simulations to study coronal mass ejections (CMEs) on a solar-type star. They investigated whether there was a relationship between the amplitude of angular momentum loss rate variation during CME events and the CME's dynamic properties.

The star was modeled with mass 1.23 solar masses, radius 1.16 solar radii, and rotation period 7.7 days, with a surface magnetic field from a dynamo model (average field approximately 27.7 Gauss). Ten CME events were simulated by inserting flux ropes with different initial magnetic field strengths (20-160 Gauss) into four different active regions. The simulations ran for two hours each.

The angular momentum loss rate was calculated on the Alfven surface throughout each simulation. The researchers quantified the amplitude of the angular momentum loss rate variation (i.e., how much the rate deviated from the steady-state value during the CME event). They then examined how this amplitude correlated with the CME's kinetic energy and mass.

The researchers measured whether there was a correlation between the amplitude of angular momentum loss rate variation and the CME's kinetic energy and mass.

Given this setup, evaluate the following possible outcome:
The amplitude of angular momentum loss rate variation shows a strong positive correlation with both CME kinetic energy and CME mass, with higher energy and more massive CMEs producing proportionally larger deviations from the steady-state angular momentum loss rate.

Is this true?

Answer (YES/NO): YES